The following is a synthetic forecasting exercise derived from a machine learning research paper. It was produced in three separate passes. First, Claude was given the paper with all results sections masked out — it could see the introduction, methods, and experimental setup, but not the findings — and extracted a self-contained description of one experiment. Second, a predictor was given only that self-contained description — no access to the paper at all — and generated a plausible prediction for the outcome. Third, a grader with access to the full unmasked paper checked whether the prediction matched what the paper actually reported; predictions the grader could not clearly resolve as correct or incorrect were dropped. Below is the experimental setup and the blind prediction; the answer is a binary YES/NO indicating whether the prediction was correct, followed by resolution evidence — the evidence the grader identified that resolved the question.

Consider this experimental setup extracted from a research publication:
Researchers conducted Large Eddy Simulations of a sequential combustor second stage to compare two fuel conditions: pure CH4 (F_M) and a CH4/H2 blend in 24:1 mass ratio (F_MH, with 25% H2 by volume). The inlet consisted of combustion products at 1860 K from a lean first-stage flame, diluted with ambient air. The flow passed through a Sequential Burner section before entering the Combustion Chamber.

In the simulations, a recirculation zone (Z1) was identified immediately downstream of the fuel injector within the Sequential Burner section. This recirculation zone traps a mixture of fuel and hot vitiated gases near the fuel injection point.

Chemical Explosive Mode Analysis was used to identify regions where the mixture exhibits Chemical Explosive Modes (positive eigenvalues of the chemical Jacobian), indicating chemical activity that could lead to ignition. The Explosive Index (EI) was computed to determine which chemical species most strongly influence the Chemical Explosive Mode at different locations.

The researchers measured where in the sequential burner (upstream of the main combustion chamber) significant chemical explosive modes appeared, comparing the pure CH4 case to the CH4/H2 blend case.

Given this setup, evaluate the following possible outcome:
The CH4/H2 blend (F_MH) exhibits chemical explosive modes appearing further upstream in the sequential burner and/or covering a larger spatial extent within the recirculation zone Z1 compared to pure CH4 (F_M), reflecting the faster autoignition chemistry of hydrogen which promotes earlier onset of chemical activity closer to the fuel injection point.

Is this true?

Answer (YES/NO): NO